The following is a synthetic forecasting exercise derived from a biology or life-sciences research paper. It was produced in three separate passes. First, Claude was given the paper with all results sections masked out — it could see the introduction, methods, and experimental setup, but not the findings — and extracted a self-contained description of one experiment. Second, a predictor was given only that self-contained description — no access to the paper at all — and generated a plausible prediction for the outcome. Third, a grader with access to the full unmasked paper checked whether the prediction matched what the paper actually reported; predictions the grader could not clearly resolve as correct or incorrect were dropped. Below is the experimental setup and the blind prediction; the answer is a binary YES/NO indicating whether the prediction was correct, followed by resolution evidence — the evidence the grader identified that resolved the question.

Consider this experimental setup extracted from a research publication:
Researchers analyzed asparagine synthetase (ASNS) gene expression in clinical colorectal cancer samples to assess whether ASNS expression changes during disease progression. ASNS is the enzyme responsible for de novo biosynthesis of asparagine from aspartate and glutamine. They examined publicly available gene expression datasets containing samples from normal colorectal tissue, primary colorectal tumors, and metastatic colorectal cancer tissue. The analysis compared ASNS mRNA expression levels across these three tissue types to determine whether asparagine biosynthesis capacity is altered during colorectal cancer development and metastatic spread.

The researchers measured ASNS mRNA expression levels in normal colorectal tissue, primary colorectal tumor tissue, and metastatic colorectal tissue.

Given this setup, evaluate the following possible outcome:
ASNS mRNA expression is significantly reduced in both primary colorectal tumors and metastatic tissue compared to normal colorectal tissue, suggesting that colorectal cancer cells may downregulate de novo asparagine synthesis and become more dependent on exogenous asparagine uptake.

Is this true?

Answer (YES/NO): NO